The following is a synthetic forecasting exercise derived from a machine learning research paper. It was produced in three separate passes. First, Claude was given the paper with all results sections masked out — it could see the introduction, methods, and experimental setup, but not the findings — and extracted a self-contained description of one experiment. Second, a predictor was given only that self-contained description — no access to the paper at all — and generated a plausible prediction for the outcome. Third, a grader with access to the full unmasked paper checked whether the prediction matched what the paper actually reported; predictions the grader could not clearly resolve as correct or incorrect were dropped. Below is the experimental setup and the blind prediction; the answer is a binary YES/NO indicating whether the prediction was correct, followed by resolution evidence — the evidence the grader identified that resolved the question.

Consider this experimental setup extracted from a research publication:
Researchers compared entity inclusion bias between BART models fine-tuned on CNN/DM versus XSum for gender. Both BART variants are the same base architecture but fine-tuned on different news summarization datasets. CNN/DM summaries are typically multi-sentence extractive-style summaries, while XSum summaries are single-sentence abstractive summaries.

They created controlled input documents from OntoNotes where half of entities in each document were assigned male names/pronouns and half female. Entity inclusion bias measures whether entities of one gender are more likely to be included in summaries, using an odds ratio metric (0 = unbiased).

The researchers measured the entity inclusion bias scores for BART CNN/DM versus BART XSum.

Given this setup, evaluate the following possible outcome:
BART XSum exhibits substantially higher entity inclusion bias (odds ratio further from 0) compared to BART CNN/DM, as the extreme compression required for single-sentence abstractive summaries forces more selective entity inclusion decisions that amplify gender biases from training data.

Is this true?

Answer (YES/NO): NO